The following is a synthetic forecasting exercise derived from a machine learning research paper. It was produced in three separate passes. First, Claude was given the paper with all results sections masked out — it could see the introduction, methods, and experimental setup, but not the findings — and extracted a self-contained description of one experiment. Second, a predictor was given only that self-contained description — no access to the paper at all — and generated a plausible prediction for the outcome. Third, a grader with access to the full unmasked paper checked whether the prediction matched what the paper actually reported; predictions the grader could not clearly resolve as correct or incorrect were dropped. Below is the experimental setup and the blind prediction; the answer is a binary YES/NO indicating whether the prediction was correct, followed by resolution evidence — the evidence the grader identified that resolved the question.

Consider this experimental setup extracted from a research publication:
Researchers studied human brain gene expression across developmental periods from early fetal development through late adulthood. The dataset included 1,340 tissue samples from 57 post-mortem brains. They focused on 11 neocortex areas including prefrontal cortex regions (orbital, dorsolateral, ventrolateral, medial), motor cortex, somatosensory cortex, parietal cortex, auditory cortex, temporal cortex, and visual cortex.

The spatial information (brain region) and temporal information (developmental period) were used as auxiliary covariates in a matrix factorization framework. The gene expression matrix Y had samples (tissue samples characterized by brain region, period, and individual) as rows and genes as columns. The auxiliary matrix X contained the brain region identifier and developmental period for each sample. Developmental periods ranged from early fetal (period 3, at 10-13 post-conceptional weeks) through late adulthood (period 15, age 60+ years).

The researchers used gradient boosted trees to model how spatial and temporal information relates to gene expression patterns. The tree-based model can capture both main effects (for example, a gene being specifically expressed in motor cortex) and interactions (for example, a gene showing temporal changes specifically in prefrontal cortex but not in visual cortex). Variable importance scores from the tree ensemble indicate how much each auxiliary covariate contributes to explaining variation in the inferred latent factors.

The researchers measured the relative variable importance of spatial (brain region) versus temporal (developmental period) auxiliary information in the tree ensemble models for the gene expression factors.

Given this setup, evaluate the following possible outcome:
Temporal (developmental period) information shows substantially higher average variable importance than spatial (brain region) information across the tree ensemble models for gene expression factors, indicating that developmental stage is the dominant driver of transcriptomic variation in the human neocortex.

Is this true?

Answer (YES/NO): YES